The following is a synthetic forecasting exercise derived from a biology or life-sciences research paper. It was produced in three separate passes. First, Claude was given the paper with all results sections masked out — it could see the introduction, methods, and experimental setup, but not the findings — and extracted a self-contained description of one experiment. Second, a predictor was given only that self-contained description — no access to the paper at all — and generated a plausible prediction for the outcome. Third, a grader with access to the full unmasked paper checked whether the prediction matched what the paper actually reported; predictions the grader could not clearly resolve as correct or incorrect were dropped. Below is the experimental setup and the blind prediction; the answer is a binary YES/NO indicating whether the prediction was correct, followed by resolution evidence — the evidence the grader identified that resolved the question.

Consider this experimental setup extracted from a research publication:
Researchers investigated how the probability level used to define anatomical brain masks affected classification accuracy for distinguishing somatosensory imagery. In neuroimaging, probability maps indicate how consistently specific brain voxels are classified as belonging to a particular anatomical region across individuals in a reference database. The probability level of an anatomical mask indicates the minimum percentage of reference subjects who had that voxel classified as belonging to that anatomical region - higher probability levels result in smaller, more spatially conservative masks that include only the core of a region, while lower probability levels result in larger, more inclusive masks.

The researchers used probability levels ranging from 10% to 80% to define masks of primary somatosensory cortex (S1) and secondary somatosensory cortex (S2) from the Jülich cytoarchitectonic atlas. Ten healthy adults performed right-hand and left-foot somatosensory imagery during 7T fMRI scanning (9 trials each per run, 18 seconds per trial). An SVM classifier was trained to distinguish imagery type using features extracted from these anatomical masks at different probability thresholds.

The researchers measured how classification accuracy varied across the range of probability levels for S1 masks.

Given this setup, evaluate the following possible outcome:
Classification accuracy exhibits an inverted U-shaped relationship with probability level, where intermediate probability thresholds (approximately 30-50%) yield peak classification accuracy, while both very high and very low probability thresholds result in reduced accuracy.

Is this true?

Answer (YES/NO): NO